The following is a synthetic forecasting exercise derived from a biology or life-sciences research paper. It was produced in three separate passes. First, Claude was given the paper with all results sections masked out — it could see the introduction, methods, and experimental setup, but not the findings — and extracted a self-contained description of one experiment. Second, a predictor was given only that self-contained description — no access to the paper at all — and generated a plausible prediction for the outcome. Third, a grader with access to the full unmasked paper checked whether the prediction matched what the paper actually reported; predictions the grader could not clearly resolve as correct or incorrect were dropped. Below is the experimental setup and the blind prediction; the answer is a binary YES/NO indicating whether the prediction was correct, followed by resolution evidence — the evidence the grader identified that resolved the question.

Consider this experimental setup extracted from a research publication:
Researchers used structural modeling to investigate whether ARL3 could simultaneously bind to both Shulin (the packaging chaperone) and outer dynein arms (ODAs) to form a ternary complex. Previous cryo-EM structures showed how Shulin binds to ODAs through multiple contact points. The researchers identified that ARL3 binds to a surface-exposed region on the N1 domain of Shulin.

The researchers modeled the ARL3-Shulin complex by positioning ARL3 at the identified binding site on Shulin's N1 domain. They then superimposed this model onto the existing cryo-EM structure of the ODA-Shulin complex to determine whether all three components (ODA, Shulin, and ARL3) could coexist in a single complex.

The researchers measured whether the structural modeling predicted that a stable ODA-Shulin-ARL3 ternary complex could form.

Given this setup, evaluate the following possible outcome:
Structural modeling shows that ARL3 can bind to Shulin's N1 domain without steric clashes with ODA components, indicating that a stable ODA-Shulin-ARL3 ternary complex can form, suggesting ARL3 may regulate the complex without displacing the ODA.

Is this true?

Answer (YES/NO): NO